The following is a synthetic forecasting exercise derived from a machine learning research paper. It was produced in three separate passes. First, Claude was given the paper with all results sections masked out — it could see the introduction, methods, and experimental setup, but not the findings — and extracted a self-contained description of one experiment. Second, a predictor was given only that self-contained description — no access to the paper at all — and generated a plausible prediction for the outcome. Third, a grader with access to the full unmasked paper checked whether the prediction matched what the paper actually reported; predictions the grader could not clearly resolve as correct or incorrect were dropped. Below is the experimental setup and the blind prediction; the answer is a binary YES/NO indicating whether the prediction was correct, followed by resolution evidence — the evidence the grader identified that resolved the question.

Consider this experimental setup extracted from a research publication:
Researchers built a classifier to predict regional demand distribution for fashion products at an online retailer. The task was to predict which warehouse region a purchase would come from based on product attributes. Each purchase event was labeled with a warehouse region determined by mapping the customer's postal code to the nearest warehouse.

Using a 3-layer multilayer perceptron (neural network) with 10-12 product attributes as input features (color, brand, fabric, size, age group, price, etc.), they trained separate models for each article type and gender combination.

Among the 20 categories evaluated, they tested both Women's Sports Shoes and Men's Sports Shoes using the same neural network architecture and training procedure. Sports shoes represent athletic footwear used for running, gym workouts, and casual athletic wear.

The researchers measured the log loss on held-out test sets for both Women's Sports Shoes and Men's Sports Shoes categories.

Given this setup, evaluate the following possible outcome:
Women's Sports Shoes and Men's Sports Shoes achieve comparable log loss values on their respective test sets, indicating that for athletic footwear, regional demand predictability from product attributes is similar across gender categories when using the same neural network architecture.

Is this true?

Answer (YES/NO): YES